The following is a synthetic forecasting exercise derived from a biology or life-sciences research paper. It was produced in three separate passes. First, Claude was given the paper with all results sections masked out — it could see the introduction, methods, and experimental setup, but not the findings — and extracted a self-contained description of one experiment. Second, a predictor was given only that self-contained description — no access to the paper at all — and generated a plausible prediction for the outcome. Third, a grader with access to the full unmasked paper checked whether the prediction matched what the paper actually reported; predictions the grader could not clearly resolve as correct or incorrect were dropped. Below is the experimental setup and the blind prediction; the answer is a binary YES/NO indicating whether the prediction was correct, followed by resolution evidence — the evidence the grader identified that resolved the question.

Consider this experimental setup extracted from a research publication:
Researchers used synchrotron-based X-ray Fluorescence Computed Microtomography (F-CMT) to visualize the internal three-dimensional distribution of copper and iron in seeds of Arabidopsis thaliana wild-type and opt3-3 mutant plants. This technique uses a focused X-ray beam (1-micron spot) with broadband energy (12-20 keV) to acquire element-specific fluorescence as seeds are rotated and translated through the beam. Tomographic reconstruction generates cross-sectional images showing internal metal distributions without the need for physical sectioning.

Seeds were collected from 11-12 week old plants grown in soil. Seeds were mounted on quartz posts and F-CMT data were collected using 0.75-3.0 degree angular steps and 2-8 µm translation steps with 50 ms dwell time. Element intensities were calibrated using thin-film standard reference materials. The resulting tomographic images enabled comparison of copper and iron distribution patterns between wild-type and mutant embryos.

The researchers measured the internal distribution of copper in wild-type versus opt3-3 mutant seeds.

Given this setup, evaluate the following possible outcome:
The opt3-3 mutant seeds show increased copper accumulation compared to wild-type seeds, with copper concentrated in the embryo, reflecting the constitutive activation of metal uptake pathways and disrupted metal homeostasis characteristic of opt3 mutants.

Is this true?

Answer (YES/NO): NO